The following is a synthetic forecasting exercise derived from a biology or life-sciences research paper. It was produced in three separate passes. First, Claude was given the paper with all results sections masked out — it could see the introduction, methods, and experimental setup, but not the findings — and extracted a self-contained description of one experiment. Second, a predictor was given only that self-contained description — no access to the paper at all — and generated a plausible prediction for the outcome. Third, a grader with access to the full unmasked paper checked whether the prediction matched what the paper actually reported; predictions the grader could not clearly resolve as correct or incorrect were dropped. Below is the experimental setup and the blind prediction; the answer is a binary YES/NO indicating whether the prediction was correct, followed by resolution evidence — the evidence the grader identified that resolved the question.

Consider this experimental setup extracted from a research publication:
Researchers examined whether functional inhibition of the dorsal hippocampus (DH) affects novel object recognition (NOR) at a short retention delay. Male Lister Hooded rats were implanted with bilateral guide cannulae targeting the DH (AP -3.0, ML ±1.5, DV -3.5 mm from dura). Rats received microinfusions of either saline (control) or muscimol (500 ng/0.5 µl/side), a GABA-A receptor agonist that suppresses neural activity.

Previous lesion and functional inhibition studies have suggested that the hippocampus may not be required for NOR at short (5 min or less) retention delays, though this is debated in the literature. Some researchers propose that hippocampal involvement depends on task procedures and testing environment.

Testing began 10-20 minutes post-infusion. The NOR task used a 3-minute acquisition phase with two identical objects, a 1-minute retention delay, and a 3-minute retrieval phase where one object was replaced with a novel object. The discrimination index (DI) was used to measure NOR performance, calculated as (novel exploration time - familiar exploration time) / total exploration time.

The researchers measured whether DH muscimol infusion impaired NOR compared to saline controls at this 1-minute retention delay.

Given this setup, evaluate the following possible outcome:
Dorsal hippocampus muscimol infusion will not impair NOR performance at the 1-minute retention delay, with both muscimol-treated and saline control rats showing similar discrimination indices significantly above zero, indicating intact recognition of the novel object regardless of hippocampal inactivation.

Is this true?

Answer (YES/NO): NO